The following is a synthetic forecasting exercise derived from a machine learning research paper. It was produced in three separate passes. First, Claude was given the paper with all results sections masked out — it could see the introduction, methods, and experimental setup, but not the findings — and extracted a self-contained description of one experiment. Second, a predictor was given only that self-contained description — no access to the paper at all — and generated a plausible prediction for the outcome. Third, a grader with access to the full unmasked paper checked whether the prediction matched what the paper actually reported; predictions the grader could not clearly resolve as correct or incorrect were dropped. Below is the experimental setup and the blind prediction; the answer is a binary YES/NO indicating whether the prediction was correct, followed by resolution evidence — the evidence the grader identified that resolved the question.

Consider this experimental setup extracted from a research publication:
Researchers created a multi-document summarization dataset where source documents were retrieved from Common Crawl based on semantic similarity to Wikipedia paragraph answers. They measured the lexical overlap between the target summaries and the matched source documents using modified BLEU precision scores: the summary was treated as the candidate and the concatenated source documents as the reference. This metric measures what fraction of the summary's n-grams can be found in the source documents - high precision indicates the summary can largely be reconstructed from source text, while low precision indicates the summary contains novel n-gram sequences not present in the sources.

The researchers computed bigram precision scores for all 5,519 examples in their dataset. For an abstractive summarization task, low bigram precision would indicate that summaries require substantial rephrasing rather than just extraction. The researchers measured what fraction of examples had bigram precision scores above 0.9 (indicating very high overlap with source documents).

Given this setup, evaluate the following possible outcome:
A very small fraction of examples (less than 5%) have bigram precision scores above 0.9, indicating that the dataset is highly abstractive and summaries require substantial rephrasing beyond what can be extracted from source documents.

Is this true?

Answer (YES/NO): NO